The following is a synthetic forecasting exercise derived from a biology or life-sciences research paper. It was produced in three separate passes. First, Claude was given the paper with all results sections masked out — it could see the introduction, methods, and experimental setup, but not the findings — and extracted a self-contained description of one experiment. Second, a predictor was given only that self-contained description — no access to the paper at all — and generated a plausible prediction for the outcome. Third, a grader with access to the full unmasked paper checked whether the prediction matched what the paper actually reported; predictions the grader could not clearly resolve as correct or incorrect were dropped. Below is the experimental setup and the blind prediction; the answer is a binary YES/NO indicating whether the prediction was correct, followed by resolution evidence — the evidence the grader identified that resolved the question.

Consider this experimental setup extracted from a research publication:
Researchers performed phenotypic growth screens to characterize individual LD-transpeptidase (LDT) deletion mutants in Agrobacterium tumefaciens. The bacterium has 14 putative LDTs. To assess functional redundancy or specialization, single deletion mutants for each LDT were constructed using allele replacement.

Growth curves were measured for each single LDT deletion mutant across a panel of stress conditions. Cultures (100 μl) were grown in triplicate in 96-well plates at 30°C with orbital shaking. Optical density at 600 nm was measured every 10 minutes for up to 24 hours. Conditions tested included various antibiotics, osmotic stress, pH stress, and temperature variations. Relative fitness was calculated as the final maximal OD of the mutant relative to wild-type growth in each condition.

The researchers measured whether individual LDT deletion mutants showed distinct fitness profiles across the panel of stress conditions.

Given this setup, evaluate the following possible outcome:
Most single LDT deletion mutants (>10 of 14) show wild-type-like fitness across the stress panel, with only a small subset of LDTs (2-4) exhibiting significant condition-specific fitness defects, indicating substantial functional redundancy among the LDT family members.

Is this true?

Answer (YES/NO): NO